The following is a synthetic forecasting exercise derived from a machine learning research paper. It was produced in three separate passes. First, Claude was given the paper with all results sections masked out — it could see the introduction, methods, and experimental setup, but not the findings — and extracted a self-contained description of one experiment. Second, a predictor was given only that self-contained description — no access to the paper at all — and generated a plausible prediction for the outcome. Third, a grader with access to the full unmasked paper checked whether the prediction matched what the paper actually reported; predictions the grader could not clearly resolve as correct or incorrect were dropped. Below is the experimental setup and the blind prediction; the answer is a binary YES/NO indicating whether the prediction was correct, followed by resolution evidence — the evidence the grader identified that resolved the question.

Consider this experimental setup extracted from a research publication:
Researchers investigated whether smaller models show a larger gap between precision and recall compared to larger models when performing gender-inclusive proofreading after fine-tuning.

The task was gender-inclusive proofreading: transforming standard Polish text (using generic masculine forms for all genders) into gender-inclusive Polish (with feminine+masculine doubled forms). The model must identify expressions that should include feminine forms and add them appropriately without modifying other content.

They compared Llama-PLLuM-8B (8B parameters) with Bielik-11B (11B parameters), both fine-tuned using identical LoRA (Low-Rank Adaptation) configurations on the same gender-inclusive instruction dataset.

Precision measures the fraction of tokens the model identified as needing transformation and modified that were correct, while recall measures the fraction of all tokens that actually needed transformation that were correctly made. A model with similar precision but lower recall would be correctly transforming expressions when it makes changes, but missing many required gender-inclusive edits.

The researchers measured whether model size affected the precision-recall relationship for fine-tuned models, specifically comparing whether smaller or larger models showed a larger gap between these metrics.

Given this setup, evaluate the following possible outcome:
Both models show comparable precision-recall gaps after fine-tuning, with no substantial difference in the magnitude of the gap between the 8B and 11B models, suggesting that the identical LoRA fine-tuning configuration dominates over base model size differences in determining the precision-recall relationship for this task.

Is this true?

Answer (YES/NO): NO